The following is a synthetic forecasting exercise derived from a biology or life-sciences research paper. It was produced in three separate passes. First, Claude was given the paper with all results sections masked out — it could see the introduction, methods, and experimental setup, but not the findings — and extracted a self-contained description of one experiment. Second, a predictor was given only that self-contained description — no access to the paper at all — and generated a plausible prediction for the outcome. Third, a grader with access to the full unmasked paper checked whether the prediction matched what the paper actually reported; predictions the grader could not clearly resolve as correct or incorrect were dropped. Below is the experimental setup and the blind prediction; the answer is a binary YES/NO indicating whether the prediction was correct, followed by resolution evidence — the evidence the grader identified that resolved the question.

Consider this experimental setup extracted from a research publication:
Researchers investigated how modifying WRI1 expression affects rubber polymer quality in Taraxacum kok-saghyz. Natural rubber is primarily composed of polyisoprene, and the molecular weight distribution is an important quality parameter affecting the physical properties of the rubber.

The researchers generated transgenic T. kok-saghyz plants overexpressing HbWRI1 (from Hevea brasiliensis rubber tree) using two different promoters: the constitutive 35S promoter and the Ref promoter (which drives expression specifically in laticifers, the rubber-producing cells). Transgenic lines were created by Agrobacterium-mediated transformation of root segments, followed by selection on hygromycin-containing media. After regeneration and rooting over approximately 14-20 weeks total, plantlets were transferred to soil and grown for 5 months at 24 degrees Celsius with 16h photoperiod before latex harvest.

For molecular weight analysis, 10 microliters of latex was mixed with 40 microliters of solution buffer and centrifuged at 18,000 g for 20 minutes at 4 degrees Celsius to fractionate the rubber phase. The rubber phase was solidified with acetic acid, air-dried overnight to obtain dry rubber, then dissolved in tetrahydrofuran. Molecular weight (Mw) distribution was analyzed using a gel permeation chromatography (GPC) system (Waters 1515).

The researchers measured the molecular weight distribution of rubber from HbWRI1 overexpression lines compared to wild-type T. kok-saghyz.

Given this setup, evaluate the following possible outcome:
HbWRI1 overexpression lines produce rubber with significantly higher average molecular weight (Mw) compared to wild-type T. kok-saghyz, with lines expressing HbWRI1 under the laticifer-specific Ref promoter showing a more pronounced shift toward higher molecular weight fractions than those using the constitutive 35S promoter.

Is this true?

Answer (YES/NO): NO